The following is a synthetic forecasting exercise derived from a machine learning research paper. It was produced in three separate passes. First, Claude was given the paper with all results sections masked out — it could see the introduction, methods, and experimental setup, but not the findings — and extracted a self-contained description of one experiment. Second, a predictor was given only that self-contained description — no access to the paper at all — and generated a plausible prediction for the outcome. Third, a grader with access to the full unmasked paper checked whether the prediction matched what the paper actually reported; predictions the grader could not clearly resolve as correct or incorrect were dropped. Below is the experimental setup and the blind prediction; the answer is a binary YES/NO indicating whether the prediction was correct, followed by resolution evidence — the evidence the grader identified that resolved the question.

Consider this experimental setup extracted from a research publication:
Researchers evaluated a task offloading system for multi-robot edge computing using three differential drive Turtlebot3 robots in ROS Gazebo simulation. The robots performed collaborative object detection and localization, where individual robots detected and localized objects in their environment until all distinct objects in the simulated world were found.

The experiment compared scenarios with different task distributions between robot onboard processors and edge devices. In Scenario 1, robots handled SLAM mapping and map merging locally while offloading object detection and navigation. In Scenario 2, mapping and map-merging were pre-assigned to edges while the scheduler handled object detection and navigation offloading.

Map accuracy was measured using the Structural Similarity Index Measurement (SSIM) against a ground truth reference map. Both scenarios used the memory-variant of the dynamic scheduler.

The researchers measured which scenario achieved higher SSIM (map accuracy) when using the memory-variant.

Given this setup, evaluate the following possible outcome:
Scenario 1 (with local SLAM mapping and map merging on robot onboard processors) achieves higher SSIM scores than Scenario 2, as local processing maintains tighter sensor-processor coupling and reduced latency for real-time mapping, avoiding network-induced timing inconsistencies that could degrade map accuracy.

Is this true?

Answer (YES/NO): NO